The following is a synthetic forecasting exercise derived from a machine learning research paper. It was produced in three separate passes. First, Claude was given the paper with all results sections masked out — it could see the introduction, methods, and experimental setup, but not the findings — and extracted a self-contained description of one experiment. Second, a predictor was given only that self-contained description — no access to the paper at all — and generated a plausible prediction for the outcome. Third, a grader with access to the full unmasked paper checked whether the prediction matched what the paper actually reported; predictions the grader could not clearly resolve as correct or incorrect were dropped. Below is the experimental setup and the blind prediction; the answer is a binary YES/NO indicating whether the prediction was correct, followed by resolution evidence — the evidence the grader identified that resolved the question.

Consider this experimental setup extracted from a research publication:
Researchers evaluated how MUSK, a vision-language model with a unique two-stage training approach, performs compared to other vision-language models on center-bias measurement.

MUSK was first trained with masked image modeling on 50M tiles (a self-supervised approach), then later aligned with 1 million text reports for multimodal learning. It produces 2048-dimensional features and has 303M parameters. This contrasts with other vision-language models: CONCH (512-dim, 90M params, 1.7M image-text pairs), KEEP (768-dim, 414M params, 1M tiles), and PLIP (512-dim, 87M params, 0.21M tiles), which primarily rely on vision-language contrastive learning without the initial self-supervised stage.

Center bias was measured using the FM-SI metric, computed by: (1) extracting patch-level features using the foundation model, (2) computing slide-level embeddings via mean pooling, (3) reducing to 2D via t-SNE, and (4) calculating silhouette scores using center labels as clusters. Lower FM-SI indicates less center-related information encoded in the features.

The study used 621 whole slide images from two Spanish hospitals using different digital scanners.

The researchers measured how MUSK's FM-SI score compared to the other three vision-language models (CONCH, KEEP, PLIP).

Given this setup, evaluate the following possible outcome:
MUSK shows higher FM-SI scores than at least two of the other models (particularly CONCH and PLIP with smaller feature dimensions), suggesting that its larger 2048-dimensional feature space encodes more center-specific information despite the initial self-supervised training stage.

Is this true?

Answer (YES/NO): NO